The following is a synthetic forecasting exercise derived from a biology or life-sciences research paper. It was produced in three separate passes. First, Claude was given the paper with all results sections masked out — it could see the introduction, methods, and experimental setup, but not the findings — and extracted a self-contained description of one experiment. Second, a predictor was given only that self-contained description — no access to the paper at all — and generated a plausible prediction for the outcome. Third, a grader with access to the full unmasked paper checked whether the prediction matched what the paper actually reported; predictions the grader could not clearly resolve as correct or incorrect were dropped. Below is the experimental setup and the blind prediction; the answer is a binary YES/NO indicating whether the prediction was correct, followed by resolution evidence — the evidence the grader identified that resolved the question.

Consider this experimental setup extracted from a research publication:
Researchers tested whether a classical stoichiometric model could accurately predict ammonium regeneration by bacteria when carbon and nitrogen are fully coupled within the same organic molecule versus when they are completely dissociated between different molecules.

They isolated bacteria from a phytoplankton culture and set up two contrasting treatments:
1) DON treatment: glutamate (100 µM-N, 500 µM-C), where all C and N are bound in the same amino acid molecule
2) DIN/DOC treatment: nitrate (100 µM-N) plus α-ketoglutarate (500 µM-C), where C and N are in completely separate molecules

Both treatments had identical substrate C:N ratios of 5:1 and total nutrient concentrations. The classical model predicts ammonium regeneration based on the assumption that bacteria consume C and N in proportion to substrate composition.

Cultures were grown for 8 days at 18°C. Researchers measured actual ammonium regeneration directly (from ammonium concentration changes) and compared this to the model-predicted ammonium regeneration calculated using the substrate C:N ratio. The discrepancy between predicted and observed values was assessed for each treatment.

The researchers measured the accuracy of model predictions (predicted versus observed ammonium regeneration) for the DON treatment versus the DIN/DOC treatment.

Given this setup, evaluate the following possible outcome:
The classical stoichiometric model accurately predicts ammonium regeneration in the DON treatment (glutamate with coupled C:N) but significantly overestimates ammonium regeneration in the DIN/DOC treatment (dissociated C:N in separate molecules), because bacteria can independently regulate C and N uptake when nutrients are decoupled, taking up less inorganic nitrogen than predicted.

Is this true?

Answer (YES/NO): YES